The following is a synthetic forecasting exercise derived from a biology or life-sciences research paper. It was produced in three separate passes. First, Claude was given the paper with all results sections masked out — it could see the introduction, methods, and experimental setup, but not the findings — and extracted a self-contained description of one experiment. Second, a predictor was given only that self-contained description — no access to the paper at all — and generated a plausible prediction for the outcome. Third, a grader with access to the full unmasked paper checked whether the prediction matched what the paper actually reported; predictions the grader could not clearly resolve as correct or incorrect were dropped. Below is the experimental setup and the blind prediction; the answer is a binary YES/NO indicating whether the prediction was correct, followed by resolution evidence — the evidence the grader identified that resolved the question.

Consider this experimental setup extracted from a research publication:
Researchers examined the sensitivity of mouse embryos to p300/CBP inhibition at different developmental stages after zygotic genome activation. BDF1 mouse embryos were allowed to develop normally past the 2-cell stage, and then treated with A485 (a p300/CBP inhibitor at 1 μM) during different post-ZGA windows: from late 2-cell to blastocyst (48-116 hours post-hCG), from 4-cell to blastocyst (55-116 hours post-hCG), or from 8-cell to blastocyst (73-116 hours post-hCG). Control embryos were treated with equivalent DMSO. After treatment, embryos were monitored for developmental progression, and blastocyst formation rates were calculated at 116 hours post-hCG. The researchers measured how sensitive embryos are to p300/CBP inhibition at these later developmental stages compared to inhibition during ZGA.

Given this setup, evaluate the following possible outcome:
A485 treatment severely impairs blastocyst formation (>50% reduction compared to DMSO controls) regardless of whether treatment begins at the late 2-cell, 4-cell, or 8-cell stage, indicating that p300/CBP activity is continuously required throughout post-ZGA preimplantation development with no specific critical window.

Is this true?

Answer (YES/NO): NO